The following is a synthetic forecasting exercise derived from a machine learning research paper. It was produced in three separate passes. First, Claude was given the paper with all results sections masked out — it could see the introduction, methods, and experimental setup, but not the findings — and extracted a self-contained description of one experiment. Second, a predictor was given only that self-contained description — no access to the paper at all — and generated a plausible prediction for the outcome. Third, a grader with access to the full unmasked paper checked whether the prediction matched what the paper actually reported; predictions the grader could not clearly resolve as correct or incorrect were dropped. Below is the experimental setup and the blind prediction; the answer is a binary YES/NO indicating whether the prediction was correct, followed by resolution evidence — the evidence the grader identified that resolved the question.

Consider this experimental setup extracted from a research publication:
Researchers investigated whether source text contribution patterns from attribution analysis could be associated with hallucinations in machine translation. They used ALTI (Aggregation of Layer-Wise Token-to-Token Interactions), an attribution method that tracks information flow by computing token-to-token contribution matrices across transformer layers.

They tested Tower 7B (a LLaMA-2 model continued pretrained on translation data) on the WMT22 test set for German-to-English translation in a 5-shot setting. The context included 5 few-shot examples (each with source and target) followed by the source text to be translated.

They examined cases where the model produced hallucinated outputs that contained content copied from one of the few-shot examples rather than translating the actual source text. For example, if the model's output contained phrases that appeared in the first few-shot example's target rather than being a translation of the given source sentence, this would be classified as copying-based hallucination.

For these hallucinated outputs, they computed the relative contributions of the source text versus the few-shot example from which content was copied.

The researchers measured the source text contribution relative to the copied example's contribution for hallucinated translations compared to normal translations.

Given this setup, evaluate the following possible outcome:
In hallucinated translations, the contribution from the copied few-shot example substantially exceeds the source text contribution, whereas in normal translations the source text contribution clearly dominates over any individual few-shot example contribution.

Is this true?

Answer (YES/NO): YES